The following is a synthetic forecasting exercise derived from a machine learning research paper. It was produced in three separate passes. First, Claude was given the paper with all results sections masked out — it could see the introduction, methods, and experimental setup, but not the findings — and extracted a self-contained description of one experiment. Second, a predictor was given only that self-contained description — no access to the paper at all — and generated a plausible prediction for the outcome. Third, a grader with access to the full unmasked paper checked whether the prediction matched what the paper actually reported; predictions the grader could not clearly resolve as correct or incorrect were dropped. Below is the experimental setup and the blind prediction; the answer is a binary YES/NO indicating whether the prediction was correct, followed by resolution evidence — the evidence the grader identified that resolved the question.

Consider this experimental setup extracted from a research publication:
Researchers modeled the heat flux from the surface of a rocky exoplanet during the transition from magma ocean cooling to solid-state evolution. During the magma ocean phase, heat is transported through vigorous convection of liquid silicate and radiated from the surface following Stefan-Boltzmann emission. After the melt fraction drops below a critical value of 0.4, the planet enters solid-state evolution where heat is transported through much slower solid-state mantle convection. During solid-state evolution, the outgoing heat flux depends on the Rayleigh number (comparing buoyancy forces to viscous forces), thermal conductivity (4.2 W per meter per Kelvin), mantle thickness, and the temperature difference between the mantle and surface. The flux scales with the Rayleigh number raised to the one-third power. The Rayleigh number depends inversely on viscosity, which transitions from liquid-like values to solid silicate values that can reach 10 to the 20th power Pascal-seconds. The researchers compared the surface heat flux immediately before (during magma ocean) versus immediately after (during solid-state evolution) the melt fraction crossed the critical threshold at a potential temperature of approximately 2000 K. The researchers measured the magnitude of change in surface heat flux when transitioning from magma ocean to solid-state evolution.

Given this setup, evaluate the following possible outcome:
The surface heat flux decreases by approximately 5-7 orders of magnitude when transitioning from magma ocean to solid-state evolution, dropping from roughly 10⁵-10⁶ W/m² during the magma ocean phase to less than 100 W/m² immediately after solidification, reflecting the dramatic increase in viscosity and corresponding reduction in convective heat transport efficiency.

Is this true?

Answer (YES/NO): NO